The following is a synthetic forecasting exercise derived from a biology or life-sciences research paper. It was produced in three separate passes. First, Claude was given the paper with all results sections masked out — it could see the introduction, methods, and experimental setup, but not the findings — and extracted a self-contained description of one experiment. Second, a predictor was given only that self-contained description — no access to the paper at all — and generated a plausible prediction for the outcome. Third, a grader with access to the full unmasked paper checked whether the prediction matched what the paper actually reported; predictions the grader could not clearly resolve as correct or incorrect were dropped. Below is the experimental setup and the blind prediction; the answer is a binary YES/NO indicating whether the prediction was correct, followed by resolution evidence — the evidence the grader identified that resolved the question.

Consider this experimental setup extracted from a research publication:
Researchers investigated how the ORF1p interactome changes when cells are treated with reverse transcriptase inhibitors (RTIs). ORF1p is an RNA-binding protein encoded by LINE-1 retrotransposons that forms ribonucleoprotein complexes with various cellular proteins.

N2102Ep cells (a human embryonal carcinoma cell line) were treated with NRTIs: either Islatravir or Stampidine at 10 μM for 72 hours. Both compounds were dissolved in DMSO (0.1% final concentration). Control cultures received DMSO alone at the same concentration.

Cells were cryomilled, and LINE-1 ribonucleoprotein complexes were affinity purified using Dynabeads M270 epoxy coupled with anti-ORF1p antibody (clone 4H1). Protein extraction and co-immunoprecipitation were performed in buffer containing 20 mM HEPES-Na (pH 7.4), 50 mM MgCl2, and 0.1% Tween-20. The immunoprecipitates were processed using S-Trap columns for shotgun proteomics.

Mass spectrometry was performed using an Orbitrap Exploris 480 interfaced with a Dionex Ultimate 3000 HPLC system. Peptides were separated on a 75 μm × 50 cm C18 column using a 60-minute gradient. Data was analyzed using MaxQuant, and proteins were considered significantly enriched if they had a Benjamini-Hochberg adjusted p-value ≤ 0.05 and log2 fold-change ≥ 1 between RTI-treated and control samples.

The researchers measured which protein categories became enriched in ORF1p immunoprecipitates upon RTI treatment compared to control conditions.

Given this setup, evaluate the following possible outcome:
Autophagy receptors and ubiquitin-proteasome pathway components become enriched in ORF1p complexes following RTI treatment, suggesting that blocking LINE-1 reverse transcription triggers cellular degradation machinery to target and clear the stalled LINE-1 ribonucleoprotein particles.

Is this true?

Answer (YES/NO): NO